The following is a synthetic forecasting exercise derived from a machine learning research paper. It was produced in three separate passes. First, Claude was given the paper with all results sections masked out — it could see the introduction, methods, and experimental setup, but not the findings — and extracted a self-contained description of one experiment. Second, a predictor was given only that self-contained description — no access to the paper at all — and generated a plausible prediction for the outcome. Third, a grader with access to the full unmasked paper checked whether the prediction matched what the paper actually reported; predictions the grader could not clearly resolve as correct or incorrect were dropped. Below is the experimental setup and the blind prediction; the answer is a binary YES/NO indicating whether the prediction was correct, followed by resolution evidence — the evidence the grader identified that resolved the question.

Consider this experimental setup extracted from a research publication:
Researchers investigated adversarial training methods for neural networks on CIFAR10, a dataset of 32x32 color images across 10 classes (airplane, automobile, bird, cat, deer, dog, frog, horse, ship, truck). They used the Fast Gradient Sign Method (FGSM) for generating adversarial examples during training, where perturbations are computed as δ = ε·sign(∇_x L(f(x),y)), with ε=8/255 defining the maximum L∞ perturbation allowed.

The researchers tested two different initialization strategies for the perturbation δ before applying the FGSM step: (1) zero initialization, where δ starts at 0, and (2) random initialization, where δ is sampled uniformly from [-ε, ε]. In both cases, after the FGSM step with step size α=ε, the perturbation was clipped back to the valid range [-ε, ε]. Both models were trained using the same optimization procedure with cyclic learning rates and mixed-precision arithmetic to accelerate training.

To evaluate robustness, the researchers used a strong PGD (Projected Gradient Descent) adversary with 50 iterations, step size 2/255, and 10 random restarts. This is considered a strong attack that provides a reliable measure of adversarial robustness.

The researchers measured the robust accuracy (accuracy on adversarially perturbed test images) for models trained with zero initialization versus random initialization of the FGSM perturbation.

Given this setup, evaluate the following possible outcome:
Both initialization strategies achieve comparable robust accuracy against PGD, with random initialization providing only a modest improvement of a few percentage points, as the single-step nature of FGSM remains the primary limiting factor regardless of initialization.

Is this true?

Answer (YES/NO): NO